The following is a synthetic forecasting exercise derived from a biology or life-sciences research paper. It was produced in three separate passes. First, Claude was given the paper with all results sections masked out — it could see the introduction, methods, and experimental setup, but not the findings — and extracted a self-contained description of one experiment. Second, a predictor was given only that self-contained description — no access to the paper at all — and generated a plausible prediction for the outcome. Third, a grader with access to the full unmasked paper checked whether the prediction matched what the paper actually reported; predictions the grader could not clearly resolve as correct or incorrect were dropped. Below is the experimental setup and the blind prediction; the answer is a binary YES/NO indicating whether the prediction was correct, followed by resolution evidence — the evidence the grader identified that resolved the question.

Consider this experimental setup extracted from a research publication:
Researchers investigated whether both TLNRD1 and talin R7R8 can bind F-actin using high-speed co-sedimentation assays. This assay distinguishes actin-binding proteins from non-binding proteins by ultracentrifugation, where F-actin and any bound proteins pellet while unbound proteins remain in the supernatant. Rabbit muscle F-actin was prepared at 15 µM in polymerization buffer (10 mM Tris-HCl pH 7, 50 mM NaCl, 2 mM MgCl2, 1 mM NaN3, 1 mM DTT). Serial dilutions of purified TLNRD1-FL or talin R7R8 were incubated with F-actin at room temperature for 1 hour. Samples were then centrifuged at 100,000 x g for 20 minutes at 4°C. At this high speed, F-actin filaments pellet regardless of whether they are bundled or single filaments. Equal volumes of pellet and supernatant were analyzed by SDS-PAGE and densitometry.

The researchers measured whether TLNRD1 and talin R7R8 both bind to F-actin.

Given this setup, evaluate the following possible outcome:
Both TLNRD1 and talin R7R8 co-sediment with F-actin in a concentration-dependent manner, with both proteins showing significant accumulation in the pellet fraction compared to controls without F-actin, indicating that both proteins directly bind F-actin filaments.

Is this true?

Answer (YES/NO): YES